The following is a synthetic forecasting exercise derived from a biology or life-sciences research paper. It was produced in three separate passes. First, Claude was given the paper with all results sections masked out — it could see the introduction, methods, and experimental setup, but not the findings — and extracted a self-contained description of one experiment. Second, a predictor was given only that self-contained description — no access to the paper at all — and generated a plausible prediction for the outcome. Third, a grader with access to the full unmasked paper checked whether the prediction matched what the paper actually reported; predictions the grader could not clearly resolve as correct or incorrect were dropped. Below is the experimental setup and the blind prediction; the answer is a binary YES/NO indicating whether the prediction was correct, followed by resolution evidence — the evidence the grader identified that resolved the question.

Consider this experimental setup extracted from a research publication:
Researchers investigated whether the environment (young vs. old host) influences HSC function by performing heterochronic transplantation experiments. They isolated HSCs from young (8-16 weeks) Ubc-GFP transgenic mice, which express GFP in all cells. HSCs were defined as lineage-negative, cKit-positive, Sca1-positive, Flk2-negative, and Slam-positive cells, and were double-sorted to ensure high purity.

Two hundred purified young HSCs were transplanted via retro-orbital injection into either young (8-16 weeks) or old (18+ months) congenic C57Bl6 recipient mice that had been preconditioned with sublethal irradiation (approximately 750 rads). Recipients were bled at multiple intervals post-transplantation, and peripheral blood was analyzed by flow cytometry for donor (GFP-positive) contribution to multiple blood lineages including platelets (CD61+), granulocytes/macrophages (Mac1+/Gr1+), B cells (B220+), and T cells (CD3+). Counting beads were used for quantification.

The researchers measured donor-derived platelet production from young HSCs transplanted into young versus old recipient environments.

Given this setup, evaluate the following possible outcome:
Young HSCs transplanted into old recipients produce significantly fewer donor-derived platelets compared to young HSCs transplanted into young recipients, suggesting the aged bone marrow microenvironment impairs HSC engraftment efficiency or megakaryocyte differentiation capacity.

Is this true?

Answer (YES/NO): YES